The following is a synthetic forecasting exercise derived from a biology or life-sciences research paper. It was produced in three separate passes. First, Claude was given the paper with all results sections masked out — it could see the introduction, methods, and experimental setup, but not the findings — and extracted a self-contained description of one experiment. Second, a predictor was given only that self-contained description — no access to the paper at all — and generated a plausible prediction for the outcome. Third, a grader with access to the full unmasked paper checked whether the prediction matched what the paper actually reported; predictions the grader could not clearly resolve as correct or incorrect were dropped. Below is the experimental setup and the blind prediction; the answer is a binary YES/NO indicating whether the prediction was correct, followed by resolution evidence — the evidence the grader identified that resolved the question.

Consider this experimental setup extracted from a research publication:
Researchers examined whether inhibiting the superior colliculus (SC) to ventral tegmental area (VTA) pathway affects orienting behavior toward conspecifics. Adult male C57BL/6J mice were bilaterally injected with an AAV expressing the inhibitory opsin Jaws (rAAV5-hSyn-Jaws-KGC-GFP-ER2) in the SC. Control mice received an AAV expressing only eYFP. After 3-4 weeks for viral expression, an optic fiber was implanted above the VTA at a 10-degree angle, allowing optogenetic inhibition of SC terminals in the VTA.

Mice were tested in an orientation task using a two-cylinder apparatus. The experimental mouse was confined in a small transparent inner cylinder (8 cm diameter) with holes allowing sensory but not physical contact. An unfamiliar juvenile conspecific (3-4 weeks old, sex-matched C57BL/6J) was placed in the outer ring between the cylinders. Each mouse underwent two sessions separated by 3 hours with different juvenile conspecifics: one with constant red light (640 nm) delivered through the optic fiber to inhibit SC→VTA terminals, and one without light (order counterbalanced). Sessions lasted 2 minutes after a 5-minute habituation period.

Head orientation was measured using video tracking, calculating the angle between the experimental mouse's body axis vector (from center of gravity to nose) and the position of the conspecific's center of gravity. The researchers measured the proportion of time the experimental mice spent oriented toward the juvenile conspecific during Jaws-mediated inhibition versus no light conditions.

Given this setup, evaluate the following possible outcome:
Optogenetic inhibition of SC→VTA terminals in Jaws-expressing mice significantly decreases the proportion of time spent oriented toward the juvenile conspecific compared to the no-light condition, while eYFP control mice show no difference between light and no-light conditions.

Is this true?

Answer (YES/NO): NO